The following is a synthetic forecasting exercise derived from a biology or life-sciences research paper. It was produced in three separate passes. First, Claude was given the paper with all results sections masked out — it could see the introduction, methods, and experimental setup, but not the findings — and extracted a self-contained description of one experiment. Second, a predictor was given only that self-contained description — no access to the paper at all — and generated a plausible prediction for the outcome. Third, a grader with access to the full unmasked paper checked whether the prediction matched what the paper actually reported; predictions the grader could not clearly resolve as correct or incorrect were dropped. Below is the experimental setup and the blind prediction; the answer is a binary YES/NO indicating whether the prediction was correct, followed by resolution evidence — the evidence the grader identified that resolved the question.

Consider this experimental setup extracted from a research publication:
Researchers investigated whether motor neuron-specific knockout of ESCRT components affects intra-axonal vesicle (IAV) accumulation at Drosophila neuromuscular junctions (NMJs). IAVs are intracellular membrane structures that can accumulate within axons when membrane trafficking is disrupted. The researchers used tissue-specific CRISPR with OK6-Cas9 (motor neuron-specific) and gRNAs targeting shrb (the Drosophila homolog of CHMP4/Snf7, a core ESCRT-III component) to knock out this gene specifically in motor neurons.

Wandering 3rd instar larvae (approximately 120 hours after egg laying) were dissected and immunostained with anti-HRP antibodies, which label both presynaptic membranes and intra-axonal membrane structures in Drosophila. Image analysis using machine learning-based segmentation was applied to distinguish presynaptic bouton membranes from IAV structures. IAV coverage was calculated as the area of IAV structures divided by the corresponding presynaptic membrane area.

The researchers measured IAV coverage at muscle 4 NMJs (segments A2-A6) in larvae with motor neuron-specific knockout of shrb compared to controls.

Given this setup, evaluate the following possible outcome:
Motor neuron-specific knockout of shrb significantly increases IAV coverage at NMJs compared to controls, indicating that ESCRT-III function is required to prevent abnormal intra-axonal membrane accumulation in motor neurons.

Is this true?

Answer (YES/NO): YES